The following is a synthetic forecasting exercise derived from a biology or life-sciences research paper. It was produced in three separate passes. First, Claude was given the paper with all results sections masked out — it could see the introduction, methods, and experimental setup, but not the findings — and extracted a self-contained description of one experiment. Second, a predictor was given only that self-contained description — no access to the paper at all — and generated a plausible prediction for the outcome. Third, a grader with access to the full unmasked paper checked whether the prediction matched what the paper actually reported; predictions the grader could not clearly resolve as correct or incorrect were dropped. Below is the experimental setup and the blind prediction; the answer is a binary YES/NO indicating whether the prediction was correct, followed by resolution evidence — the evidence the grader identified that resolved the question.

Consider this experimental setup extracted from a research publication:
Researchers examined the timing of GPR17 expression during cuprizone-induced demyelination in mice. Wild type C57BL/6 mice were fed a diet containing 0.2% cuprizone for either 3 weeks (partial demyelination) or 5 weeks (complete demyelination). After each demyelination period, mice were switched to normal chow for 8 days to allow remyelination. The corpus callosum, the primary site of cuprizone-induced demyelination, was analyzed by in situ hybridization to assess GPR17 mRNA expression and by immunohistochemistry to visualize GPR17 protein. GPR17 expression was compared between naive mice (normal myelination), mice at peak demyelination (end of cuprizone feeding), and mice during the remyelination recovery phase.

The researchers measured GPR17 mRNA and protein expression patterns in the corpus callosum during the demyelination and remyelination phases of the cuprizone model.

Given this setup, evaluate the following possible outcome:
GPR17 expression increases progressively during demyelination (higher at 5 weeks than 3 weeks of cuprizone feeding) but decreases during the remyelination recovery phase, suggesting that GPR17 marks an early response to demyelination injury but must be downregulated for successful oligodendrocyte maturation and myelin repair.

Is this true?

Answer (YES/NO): NO